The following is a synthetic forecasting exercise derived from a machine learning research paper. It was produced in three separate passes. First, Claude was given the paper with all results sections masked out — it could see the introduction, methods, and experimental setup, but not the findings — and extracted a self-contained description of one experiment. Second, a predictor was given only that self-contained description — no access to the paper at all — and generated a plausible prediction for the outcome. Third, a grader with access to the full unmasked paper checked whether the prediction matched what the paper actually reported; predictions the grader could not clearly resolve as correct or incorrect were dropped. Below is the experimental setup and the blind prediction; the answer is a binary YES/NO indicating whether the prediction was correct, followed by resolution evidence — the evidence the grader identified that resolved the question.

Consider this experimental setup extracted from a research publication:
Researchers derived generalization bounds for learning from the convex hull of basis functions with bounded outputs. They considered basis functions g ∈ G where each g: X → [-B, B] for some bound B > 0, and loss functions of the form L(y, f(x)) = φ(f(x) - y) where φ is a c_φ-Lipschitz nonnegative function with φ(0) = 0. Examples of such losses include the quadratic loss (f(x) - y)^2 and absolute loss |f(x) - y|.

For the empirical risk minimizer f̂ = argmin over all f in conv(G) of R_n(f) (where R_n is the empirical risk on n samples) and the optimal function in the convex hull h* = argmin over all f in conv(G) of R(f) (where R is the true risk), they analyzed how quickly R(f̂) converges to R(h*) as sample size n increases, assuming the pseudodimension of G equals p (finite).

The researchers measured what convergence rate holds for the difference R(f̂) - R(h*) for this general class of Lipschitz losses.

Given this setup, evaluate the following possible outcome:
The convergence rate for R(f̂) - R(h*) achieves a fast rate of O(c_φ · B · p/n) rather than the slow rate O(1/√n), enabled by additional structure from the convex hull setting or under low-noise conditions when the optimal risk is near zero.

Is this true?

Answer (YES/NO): NO